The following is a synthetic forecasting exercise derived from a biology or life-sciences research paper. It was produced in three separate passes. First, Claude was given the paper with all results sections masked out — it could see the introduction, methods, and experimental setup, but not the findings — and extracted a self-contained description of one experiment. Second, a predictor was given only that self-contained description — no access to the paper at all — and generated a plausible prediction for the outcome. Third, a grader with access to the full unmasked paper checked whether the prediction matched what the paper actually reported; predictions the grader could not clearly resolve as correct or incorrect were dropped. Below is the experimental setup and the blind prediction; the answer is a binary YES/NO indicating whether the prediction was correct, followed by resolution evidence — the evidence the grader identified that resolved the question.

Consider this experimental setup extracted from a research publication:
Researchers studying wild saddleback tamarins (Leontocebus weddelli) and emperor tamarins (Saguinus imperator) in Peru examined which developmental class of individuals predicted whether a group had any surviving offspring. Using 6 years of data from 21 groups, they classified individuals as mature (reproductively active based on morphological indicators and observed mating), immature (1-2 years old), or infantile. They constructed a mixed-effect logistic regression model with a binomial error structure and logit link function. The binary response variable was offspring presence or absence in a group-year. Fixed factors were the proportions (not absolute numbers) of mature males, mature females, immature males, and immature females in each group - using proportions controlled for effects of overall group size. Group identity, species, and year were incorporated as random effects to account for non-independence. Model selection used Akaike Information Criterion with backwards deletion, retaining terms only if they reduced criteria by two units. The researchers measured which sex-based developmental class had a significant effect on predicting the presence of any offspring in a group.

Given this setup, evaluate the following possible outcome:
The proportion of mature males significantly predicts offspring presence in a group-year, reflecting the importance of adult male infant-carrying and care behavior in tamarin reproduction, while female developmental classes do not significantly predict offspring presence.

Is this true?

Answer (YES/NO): YES